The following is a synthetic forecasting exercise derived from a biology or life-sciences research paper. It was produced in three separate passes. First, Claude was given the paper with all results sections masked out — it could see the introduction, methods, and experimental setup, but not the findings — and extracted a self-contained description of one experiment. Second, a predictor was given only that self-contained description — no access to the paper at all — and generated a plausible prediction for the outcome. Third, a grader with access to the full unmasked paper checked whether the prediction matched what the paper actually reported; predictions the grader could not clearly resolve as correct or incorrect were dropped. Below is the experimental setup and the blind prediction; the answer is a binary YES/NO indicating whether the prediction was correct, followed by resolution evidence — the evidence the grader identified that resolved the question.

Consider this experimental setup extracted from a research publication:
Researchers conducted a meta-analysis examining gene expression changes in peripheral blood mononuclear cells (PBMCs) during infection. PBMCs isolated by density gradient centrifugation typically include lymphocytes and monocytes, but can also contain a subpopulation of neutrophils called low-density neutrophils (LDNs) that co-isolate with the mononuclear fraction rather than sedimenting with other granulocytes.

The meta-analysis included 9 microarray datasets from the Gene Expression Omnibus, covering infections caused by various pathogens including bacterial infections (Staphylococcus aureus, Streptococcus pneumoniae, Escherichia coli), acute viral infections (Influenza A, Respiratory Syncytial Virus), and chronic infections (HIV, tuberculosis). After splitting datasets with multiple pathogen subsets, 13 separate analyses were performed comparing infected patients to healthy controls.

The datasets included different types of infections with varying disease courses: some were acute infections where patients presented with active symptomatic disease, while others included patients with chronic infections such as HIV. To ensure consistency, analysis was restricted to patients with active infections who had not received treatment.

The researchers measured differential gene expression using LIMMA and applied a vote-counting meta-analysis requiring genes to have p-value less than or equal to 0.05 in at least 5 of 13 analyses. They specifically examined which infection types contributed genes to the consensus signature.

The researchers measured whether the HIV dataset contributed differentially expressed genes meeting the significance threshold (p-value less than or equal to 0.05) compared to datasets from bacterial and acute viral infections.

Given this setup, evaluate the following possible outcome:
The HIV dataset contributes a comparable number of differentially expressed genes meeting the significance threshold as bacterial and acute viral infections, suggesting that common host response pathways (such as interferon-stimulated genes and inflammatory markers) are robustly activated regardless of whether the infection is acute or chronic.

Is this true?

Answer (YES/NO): NO